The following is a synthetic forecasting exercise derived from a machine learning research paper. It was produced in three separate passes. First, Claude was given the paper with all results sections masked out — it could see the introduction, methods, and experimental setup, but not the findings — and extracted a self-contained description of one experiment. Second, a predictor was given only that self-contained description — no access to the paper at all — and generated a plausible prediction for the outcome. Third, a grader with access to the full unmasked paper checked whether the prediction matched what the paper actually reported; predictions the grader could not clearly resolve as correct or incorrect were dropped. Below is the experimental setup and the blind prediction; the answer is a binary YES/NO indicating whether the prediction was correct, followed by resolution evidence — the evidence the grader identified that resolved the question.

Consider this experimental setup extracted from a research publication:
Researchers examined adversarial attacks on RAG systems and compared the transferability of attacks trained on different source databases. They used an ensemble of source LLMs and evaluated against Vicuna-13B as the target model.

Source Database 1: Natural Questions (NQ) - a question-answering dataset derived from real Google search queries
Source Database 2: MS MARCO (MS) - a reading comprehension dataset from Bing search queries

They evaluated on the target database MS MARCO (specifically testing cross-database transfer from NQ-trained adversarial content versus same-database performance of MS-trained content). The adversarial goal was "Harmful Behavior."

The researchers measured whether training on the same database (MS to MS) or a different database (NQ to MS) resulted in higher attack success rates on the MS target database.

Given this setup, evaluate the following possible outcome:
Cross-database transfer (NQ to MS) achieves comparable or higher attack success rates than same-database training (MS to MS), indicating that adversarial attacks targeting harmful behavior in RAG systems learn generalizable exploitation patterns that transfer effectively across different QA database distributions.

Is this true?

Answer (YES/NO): NO